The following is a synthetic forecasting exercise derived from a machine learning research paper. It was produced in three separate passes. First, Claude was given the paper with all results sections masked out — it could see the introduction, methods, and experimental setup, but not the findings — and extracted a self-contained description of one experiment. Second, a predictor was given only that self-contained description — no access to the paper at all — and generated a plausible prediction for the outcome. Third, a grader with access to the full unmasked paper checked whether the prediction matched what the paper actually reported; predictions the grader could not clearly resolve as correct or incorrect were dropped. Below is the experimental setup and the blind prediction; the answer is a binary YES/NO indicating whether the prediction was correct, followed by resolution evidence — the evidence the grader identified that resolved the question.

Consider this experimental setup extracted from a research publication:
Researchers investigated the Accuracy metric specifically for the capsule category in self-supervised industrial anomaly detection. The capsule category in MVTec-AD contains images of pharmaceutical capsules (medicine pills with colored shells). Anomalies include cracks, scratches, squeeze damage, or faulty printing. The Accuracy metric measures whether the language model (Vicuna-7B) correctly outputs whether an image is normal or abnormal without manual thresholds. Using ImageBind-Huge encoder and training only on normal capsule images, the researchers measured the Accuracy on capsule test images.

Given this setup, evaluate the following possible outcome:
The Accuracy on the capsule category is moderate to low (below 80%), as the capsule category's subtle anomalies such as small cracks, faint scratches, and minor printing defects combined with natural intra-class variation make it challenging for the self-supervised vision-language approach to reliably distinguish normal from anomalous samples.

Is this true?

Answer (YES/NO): NO